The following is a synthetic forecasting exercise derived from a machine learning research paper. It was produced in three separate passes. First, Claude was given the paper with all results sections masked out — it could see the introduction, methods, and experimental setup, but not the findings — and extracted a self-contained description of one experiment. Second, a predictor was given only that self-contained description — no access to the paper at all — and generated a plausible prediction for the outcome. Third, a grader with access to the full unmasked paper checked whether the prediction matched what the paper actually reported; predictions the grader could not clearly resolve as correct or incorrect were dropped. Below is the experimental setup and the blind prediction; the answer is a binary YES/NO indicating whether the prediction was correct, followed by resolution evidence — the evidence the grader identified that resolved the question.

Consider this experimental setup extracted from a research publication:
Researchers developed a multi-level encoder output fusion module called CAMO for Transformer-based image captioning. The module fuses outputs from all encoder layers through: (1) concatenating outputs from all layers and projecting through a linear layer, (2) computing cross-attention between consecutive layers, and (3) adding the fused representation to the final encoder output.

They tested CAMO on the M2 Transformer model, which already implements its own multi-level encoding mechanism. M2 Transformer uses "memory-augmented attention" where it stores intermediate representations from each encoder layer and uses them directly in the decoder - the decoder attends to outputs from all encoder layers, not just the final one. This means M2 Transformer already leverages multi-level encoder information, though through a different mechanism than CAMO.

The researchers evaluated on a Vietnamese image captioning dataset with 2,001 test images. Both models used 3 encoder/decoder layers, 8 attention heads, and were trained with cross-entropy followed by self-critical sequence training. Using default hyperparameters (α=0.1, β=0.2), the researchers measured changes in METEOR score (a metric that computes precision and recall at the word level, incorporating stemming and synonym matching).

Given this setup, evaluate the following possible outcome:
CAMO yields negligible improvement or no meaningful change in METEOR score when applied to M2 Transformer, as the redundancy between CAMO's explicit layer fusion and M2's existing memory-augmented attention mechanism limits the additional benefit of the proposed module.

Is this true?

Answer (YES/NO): NO